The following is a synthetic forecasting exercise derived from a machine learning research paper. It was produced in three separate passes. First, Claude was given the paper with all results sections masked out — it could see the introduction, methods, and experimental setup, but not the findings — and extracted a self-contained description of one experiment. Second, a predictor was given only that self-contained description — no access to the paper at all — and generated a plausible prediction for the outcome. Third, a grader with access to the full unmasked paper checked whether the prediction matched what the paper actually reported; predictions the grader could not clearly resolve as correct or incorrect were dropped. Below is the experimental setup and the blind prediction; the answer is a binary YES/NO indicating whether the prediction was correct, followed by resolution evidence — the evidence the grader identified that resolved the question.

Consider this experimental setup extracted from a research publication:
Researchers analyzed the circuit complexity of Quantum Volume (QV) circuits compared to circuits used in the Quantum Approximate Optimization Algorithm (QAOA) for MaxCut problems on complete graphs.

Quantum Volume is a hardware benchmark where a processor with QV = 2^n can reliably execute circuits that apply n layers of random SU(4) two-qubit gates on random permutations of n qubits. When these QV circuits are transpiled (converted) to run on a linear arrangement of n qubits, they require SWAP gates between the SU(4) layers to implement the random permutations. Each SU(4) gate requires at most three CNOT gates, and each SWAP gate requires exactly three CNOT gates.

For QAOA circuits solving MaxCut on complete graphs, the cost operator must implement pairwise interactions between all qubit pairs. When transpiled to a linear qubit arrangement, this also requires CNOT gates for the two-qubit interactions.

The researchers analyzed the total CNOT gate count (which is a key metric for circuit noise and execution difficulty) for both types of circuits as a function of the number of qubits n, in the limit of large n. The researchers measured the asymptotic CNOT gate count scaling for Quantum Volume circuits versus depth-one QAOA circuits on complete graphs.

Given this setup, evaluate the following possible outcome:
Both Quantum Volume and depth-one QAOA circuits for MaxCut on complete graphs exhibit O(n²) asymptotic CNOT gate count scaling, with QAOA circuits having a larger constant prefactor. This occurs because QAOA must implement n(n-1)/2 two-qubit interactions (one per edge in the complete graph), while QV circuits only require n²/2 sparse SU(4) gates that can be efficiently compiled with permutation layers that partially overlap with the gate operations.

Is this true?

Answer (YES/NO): NO